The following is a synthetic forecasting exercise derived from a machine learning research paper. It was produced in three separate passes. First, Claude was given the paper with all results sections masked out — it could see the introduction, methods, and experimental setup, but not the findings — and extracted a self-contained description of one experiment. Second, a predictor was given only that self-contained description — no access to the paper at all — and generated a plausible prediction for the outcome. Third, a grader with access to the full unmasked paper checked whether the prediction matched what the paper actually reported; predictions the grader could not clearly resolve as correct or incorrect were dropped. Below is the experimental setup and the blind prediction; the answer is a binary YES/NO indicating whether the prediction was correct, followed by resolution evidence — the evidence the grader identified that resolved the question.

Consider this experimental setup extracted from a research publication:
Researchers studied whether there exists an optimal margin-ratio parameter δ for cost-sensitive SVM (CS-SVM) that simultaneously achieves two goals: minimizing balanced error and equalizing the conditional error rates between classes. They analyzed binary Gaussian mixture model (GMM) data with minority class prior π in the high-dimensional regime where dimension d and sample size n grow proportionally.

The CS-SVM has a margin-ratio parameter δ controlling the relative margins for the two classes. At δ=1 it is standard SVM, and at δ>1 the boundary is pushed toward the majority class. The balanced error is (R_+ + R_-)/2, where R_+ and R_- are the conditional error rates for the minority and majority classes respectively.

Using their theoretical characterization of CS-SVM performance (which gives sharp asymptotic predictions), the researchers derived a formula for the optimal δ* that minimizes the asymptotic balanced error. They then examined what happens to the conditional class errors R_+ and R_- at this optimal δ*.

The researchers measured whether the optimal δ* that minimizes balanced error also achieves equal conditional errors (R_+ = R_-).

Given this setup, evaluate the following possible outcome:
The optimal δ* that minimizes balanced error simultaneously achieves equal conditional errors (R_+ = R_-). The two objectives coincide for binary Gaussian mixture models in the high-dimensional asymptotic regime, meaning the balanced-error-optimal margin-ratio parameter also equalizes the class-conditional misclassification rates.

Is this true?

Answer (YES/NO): YES